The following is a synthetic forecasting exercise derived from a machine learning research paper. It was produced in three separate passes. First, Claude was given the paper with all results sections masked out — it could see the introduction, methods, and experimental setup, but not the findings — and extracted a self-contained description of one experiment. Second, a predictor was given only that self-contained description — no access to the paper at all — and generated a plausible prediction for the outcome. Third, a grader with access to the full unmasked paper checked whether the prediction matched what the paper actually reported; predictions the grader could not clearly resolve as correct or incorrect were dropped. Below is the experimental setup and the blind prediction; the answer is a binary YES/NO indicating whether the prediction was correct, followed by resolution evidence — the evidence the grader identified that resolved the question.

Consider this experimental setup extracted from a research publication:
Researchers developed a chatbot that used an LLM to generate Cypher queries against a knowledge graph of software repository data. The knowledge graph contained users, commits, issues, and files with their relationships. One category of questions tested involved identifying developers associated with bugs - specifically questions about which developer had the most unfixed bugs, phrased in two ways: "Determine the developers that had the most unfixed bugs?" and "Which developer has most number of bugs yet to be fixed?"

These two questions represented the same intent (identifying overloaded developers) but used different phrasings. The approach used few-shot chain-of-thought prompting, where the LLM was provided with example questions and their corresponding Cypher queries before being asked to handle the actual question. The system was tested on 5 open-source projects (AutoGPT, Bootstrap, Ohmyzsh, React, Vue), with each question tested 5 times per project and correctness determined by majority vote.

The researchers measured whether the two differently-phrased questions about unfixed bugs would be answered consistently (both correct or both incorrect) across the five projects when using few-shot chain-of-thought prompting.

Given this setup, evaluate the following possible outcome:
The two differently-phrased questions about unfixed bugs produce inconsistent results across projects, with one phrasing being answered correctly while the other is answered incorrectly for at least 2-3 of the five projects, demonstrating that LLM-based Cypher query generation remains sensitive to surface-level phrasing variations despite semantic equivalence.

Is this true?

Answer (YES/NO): YES